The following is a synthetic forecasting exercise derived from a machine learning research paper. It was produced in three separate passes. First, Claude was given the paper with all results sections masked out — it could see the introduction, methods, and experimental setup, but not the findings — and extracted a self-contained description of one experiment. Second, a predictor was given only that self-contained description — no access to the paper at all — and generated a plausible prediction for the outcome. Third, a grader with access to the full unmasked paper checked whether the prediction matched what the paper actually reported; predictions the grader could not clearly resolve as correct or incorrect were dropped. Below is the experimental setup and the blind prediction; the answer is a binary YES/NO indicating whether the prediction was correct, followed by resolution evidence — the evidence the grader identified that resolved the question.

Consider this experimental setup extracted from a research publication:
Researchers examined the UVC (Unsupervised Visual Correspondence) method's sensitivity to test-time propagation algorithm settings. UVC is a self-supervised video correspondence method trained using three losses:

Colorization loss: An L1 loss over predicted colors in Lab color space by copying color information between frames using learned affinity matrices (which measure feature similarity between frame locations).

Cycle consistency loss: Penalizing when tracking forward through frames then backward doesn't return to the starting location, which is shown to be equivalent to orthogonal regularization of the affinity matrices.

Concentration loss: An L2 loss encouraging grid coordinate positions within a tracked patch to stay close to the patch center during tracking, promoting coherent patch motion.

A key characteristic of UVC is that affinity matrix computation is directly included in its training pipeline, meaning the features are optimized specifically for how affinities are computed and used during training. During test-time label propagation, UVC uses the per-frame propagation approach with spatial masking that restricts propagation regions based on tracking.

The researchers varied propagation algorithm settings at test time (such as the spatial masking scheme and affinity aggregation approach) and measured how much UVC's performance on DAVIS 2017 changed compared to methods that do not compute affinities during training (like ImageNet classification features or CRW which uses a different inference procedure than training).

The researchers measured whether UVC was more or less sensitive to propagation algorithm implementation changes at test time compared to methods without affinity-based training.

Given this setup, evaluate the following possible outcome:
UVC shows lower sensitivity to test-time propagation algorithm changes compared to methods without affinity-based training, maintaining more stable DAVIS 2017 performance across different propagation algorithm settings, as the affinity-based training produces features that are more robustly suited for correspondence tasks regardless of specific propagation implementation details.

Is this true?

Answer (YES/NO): NO